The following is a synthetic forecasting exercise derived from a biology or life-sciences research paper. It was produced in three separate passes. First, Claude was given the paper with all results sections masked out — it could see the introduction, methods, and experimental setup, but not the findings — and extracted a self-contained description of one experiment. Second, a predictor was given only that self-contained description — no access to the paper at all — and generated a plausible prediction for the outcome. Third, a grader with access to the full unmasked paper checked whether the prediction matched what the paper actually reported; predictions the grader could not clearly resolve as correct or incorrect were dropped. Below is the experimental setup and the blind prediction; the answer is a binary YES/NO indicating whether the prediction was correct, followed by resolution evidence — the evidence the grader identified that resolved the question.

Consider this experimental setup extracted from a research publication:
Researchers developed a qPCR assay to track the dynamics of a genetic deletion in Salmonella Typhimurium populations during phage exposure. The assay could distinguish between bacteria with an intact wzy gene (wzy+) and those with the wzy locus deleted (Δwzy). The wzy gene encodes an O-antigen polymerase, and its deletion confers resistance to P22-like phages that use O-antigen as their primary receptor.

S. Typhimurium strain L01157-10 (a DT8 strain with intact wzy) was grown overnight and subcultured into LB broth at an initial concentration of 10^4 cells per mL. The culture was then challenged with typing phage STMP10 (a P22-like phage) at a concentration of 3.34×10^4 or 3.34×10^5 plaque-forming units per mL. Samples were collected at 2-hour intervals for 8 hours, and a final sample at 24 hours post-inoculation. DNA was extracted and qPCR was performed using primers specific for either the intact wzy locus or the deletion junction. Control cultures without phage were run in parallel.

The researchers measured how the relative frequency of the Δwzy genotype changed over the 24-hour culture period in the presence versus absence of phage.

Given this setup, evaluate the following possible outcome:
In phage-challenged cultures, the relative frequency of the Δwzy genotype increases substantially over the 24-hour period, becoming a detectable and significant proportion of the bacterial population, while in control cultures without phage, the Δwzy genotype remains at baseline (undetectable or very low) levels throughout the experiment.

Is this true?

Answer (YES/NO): YES